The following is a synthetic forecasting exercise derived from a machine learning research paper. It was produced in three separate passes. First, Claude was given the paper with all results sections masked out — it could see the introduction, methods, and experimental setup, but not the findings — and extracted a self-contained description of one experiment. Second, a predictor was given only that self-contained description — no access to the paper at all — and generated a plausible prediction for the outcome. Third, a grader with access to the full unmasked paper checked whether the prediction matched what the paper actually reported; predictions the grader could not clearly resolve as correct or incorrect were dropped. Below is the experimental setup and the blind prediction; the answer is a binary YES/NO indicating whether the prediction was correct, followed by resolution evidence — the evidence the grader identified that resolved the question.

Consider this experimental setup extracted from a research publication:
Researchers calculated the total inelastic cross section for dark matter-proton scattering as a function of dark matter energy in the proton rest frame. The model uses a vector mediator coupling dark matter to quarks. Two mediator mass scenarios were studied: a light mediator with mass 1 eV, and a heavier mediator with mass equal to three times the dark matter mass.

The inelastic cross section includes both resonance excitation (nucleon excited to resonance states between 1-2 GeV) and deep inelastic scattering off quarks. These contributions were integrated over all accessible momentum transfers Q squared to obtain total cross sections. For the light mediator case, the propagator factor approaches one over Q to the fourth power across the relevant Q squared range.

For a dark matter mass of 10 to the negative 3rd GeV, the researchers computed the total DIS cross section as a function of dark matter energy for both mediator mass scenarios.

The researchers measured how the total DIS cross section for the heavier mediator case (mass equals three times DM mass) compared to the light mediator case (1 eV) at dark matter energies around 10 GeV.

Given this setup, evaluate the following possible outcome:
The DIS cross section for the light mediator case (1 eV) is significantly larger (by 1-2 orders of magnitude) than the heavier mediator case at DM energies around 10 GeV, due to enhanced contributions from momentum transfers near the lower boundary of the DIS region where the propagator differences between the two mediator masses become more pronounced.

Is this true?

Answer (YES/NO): NO